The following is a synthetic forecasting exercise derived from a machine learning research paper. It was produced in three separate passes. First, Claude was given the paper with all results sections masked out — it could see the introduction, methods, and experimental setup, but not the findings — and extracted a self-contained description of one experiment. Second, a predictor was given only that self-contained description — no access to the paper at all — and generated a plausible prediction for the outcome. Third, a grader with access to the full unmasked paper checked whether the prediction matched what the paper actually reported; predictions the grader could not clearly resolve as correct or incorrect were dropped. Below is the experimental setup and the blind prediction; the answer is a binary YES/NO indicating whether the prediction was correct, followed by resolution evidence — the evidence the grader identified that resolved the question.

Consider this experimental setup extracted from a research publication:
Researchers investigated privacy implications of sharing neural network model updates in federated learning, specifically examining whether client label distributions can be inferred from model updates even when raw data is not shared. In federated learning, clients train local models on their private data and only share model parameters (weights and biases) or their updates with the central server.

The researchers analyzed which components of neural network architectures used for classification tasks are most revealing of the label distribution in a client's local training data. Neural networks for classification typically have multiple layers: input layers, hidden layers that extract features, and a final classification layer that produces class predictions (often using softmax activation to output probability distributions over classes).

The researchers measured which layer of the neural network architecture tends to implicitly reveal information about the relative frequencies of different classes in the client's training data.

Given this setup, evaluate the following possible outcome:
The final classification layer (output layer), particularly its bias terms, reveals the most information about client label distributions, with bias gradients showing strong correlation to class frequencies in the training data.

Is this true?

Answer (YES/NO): NO